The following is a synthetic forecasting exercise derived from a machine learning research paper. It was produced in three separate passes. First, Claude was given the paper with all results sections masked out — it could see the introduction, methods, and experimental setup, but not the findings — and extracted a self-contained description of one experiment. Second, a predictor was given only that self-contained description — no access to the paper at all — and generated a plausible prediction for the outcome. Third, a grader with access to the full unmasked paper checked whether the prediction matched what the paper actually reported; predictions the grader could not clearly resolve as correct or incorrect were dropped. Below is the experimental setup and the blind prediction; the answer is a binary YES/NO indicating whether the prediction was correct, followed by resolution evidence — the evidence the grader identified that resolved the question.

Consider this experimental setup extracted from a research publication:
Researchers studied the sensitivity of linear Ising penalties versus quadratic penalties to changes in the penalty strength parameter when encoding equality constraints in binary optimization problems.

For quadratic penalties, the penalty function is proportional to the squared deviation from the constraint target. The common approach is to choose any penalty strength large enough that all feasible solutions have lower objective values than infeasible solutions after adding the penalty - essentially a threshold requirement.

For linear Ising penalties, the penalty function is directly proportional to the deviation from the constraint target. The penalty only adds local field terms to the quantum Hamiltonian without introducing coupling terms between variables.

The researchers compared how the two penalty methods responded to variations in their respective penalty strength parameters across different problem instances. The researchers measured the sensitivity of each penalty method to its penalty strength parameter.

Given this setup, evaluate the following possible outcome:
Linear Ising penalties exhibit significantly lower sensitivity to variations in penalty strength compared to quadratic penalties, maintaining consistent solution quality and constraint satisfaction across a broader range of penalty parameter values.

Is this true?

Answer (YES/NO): NO